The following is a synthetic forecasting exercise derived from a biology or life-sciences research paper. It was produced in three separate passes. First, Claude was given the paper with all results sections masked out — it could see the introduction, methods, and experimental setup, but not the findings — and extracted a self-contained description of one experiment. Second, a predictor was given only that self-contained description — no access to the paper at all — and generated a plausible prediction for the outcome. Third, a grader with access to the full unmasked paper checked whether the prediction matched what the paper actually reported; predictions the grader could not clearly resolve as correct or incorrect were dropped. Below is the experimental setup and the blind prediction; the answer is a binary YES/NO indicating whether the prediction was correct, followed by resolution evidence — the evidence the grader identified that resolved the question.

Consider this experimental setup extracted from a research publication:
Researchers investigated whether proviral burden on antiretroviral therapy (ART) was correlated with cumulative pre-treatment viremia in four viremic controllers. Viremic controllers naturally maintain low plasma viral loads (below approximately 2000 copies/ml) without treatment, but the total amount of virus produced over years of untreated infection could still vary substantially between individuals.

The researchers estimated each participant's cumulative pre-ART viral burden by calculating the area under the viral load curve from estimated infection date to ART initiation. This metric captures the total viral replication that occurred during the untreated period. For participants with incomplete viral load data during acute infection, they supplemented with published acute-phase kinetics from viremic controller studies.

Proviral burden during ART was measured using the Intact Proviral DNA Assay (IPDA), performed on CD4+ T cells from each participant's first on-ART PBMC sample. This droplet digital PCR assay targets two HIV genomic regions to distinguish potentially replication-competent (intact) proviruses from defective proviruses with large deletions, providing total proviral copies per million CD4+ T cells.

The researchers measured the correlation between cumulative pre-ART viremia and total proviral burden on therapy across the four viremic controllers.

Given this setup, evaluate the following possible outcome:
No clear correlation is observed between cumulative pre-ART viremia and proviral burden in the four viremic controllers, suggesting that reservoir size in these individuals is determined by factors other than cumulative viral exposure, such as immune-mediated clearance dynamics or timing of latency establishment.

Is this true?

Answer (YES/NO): NO